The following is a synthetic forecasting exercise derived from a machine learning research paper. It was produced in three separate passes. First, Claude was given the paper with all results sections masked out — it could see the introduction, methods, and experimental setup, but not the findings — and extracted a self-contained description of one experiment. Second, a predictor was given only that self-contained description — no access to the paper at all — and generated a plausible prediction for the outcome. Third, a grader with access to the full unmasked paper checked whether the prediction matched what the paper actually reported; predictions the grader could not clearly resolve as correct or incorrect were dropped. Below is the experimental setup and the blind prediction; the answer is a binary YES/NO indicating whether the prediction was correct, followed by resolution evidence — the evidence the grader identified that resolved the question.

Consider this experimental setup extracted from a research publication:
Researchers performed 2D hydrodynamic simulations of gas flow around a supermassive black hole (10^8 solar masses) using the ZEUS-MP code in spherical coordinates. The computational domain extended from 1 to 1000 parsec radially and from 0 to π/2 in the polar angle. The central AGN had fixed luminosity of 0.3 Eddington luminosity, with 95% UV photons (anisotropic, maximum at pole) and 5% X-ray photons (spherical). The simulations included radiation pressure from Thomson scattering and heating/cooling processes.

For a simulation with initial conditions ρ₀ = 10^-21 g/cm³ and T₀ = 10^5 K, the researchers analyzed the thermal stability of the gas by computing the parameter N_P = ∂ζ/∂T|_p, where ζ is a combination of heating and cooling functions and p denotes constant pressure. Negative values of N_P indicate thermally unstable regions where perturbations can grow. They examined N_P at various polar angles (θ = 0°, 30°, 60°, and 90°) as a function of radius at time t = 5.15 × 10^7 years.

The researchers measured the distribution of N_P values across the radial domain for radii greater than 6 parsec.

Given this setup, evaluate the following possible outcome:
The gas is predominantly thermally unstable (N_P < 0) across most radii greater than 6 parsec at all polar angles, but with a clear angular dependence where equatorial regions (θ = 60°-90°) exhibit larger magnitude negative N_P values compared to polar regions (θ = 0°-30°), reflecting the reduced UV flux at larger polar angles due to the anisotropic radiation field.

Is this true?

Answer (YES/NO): NO